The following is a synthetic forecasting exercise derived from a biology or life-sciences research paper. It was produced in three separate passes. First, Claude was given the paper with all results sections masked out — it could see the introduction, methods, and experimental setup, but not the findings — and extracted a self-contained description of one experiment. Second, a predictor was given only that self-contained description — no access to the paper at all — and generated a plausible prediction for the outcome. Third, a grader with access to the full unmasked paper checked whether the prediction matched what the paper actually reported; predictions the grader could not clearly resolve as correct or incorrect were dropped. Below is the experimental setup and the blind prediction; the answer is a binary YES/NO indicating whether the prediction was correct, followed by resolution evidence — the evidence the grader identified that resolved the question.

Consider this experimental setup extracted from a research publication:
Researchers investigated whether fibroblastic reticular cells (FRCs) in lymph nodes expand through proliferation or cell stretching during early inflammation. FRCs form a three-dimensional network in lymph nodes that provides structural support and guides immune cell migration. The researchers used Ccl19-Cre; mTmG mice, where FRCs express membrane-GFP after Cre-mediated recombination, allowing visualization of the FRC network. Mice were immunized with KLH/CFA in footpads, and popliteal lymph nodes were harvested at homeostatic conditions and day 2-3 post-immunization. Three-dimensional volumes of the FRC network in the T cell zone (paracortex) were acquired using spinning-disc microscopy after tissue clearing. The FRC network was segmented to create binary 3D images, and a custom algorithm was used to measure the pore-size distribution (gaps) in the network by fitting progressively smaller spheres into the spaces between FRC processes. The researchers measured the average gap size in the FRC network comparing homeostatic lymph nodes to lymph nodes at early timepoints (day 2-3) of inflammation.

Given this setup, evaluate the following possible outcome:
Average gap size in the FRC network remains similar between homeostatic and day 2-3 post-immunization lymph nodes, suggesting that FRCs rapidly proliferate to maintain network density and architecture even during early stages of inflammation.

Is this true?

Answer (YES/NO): NO